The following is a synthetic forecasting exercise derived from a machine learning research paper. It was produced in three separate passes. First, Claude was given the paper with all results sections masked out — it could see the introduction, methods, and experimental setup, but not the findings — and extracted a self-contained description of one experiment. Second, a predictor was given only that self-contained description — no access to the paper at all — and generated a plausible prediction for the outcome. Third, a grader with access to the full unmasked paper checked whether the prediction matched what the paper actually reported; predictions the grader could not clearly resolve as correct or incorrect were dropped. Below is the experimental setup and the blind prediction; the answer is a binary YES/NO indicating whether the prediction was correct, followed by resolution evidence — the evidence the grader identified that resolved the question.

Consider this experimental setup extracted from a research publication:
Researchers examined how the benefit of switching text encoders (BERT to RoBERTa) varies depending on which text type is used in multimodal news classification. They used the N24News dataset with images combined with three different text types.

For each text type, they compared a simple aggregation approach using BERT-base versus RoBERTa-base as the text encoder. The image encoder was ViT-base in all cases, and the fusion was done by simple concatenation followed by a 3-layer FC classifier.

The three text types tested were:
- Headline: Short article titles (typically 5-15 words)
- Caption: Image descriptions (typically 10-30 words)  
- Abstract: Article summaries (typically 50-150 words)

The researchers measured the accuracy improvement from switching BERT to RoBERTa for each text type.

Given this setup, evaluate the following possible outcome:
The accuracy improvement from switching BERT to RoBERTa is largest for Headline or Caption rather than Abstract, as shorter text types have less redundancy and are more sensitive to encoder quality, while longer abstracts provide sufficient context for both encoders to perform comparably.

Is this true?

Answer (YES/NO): NO